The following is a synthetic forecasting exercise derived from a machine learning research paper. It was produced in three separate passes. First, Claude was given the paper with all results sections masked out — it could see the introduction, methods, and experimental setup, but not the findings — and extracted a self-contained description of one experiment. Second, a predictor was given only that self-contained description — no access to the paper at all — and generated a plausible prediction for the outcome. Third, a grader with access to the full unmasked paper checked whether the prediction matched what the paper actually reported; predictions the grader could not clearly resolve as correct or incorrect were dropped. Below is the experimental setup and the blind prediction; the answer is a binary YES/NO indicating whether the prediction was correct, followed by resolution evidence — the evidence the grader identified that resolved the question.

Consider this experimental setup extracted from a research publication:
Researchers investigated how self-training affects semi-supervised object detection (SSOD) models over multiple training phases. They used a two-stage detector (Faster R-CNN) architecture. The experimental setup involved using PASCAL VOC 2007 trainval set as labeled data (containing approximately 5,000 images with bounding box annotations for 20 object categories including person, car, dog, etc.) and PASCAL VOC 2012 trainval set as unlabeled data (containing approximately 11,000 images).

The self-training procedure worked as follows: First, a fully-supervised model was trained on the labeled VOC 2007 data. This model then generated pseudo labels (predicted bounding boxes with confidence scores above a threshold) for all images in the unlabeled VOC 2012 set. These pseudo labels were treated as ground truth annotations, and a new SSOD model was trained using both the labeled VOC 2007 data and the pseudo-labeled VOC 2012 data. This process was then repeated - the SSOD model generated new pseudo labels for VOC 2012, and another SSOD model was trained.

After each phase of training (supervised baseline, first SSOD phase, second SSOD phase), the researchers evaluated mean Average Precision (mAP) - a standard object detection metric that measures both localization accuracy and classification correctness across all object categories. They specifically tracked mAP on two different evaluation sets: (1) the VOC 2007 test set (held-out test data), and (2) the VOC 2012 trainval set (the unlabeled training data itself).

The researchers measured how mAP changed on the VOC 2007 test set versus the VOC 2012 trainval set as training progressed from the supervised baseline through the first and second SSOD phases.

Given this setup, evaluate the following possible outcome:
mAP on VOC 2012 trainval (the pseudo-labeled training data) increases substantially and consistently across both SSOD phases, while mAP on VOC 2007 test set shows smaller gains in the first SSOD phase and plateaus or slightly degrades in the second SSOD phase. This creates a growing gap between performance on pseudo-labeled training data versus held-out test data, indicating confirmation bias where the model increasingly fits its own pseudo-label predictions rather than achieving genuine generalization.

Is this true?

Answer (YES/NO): NO